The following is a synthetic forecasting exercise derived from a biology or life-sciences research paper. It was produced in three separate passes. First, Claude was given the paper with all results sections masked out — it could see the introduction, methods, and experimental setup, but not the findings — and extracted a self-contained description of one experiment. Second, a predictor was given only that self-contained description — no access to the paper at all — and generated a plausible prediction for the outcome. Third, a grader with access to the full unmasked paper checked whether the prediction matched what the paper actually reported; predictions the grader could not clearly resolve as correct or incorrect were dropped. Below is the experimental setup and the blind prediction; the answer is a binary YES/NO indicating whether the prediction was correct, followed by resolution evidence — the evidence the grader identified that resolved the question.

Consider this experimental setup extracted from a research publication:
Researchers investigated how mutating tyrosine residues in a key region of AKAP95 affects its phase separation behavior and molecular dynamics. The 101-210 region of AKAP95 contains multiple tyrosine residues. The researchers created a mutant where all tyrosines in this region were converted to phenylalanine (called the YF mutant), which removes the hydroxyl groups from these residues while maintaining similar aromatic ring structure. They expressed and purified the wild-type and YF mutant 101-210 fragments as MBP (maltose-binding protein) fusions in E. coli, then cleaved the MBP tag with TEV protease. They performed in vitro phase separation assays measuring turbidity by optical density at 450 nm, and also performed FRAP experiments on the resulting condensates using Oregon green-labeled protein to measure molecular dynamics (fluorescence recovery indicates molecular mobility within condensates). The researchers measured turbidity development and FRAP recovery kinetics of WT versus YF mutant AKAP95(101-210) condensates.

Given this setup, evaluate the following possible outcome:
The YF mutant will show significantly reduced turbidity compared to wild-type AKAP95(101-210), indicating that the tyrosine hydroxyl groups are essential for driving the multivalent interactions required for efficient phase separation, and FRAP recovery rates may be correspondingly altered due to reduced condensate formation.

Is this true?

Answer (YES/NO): NO